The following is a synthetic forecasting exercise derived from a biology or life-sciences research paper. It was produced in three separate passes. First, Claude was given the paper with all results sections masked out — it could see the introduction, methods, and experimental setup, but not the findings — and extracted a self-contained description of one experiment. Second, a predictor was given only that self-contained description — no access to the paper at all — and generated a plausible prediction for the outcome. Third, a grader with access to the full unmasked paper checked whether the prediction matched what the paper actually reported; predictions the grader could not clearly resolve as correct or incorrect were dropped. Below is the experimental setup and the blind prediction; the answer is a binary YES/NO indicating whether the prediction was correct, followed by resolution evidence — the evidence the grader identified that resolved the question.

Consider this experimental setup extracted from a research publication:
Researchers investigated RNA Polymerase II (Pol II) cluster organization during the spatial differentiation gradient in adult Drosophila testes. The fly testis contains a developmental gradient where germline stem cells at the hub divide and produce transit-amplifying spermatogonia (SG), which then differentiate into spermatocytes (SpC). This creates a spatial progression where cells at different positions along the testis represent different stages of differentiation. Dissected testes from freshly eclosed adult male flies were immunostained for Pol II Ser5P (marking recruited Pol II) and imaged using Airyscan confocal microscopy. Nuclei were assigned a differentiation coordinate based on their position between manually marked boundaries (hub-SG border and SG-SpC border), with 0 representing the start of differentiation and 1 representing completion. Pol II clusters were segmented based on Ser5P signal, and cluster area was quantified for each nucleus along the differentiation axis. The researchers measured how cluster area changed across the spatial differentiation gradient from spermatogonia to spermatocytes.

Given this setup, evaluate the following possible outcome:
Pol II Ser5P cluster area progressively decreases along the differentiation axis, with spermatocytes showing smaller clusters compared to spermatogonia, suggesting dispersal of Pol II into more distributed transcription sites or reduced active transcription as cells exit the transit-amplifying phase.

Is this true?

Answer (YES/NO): NO